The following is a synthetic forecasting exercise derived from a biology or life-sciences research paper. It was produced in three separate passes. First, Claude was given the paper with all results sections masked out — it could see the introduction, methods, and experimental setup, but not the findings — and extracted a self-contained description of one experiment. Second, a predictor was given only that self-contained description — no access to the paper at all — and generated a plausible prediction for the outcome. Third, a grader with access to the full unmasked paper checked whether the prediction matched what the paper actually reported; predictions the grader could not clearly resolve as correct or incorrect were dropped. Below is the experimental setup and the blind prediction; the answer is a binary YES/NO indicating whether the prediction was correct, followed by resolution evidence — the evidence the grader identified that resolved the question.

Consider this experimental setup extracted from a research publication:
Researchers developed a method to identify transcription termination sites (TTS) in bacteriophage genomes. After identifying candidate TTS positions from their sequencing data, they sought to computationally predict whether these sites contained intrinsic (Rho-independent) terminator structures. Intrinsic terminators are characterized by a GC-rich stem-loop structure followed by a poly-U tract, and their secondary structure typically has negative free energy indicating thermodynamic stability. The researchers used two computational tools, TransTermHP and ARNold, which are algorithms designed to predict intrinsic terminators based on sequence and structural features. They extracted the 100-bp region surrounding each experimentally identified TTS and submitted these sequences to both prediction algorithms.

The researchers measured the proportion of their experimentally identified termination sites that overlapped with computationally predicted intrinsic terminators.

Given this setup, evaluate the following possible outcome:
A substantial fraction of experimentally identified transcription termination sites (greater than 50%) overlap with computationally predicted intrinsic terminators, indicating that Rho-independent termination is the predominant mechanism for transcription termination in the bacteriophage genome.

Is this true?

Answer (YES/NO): NO